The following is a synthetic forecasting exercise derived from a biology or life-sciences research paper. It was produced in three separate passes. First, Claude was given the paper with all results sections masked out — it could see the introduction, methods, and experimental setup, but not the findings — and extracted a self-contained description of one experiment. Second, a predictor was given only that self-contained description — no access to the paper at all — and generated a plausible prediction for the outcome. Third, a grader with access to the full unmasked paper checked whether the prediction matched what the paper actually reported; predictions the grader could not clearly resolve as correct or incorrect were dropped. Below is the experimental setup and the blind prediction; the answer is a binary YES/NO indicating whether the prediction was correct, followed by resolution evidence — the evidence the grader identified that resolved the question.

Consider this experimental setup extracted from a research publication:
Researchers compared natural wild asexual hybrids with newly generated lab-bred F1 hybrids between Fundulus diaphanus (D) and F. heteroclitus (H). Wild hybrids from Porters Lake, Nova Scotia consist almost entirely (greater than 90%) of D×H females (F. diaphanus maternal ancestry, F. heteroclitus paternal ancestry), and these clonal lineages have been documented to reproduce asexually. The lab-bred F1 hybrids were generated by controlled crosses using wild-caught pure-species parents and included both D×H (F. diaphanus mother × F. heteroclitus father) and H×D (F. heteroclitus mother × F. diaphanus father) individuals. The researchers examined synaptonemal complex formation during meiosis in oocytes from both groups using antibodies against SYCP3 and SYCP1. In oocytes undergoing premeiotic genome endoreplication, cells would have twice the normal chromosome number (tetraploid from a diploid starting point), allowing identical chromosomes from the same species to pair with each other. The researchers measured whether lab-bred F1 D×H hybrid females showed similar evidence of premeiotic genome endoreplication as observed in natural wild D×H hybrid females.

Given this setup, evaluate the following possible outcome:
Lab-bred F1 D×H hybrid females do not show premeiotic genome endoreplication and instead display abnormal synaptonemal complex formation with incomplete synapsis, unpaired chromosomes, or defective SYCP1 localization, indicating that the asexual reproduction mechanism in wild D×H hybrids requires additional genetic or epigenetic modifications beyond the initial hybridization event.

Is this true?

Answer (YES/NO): NO